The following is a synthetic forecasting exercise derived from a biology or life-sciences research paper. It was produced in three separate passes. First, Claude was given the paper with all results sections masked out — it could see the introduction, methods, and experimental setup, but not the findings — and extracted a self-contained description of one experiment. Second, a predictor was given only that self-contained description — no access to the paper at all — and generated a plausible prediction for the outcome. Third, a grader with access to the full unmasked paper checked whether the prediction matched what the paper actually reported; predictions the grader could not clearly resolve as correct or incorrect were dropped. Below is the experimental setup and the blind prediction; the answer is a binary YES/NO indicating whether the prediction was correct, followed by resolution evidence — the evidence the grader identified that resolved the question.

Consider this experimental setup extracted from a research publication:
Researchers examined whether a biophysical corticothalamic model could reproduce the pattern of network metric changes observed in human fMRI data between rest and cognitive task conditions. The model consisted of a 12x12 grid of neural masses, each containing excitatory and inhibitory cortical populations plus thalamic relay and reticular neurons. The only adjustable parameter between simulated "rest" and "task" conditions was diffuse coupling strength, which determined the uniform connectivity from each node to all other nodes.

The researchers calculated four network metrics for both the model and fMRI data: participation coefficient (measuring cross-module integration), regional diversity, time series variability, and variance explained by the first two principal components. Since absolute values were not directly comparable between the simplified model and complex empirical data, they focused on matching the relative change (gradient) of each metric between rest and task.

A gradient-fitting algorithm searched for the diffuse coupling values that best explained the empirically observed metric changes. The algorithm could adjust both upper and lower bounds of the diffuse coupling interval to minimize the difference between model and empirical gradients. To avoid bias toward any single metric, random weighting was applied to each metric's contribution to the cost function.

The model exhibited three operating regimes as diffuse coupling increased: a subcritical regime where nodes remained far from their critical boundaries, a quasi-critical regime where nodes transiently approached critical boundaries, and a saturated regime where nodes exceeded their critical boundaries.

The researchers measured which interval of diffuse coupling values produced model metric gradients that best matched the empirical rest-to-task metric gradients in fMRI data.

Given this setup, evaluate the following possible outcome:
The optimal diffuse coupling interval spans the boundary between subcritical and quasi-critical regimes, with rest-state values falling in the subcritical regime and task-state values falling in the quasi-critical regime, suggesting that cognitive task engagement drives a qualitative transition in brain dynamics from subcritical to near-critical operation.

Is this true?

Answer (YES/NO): NO